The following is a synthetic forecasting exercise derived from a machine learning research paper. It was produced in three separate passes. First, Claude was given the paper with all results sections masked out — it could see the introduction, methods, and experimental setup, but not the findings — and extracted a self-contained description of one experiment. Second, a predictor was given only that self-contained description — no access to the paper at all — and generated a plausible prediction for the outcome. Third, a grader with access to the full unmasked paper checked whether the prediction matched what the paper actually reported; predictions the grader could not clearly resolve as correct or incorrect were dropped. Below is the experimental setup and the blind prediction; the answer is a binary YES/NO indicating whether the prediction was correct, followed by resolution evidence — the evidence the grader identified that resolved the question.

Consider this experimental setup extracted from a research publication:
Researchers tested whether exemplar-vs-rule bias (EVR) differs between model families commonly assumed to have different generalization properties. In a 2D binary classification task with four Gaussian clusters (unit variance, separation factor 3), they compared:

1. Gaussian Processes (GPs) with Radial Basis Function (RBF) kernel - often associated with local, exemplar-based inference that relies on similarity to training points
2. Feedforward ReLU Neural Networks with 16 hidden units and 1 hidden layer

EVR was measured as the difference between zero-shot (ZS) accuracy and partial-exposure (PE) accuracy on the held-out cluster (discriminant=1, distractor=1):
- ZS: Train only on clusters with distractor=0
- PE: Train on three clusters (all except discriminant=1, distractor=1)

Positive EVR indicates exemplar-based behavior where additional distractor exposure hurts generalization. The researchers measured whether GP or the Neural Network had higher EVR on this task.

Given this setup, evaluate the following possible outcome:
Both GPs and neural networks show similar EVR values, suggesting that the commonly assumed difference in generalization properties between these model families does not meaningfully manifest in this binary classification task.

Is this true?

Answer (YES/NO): NO